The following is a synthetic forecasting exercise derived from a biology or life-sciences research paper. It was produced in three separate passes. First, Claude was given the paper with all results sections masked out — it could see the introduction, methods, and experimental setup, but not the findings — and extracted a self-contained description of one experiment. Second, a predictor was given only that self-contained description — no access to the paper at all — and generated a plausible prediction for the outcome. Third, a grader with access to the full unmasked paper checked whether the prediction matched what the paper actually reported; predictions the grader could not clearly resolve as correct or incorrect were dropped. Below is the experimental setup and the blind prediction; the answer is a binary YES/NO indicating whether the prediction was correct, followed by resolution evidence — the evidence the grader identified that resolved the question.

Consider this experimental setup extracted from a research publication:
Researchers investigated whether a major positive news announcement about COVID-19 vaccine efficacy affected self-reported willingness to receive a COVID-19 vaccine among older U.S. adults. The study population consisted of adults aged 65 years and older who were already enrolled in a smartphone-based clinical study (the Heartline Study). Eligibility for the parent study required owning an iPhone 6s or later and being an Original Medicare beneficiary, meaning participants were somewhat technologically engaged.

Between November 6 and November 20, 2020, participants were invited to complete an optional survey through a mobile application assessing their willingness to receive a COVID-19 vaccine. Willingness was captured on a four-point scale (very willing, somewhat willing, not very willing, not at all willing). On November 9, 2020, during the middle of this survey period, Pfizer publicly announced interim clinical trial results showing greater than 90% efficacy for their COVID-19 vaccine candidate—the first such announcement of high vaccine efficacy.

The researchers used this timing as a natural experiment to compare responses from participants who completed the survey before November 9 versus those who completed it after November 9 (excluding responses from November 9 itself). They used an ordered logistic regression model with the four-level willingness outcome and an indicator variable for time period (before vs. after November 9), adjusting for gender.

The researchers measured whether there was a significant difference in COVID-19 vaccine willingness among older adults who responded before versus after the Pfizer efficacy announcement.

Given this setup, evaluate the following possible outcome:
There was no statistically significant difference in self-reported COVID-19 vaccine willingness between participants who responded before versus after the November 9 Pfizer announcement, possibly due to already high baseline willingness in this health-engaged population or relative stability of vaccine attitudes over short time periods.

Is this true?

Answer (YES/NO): NO